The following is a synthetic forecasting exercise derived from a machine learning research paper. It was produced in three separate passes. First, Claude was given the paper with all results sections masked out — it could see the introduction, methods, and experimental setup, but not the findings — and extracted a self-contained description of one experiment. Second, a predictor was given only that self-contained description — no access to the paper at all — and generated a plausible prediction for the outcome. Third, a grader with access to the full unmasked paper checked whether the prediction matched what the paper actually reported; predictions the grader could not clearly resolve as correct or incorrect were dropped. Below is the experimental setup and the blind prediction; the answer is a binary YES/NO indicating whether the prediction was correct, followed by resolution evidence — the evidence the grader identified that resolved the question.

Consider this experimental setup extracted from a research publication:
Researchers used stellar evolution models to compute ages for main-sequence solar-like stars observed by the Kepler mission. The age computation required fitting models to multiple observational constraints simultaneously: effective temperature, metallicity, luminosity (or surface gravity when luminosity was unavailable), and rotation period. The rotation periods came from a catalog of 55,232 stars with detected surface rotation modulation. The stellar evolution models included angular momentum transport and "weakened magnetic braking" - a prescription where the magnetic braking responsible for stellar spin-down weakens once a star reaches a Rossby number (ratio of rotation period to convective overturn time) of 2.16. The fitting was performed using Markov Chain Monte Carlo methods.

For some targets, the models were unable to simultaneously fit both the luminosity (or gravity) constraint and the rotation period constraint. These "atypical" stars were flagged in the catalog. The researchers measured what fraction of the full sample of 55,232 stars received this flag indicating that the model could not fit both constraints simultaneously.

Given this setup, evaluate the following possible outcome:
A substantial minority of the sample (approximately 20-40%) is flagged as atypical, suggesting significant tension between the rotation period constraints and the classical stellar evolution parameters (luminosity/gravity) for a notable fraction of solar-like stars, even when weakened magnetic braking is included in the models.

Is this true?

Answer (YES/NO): NO